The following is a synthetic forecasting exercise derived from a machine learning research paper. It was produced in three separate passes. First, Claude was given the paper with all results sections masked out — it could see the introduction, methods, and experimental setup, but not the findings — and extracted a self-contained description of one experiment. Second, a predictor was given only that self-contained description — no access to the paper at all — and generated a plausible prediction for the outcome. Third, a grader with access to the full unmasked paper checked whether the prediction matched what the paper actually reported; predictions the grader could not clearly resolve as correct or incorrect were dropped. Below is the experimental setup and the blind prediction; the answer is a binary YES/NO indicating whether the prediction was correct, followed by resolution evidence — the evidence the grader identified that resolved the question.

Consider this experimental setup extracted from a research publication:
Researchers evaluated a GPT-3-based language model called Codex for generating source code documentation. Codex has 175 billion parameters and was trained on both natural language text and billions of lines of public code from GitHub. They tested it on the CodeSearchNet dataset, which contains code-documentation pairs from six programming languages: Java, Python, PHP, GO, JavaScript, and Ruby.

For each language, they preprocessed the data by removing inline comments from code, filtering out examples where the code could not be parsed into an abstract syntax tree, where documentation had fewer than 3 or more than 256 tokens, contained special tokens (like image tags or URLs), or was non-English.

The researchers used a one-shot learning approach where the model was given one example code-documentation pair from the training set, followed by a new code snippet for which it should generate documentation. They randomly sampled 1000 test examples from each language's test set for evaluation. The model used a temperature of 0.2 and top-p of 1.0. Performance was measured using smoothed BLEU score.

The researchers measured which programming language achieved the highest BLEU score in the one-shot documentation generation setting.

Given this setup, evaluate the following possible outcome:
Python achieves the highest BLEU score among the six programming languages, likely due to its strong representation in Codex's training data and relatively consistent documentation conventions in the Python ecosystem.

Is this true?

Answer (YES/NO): NO